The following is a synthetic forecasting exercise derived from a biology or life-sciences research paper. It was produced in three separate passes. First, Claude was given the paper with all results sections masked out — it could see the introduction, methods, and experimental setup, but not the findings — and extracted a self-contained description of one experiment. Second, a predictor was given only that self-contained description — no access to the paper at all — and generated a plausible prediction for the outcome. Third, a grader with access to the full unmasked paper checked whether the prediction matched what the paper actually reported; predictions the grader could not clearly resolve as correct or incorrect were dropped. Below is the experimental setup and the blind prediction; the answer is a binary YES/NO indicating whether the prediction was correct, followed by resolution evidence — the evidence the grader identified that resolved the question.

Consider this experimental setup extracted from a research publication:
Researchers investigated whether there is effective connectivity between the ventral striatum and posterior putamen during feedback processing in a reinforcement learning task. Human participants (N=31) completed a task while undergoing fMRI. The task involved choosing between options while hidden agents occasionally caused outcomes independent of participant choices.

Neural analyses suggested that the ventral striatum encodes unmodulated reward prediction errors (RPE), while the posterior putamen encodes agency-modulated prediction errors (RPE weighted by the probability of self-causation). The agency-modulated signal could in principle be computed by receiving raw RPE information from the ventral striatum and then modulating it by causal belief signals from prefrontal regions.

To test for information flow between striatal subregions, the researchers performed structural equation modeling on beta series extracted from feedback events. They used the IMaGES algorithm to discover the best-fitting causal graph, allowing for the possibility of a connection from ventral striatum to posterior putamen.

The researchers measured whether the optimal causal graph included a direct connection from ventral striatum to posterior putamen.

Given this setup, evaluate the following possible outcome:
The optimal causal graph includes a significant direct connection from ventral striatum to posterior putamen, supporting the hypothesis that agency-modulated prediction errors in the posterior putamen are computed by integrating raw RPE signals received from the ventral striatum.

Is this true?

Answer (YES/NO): NO